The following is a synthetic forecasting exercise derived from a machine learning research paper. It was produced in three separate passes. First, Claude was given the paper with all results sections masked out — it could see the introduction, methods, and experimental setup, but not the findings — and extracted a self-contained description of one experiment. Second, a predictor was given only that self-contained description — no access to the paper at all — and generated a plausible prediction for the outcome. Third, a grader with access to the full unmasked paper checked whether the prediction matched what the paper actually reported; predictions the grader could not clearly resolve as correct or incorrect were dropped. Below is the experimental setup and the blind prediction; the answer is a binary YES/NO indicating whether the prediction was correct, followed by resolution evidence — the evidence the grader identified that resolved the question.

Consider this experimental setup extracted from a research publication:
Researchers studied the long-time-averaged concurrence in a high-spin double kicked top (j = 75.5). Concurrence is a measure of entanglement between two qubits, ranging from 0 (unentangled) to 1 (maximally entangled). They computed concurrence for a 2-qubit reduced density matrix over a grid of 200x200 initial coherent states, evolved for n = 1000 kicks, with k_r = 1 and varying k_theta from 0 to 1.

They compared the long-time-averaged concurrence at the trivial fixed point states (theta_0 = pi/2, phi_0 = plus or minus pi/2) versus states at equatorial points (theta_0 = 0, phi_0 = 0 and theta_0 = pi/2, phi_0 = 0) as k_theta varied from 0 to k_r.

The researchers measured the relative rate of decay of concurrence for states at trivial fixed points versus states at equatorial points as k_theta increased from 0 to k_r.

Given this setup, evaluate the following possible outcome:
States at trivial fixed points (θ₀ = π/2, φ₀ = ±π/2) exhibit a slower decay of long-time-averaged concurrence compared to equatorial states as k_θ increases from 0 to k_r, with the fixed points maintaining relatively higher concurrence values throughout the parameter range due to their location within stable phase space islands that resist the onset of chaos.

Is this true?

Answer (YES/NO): YES